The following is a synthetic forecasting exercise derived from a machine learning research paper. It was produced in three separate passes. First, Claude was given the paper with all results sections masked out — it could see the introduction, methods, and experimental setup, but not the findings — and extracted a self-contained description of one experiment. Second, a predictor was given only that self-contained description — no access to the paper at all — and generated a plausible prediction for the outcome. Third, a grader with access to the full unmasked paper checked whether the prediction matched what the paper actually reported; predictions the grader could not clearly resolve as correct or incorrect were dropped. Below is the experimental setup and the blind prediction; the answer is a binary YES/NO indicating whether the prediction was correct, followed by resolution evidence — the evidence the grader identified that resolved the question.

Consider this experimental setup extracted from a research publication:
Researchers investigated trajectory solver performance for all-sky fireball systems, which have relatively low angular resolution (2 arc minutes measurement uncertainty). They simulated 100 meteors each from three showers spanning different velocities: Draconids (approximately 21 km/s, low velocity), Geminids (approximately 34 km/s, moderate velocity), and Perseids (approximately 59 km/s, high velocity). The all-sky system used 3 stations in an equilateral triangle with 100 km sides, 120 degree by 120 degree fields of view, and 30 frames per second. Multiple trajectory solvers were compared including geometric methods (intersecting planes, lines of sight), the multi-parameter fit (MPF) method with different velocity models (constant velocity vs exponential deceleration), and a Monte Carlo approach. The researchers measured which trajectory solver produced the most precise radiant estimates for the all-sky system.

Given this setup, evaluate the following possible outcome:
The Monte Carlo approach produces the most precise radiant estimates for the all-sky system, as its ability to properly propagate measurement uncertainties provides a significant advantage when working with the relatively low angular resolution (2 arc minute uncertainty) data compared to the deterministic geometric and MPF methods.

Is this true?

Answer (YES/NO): NO